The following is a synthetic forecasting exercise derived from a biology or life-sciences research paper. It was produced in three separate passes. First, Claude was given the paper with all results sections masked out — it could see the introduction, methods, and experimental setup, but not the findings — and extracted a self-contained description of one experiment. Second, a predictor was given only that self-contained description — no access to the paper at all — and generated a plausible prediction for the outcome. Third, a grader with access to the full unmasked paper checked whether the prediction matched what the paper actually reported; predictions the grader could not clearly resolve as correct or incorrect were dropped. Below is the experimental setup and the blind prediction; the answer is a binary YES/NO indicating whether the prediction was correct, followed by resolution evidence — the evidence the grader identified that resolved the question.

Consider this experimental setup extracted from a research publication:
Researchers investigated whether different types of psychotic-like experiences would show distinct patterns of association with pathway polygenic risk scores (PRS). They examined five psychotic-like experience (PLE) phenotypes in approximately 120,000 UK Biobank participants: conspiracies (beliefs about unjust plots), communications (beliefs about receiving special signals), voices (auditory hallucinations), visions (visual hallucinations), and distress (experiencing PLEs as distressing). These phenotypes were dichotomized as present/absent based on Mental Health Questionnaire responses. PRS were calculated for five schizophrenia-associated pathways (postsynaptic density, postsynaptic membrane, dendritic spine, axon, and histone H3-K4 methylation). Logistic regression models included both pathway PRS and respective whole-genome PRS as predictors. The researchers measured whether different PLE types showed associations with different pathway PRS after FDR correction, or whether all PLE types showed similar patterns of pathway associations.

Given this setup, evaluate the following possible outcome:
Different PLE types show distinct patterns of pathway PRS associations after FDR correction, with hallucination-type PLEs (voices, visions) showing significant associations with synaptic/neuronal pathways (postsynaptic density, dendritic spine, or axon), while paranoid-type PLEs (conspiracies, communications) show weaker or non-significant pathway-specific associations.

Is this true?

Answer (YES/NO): NO